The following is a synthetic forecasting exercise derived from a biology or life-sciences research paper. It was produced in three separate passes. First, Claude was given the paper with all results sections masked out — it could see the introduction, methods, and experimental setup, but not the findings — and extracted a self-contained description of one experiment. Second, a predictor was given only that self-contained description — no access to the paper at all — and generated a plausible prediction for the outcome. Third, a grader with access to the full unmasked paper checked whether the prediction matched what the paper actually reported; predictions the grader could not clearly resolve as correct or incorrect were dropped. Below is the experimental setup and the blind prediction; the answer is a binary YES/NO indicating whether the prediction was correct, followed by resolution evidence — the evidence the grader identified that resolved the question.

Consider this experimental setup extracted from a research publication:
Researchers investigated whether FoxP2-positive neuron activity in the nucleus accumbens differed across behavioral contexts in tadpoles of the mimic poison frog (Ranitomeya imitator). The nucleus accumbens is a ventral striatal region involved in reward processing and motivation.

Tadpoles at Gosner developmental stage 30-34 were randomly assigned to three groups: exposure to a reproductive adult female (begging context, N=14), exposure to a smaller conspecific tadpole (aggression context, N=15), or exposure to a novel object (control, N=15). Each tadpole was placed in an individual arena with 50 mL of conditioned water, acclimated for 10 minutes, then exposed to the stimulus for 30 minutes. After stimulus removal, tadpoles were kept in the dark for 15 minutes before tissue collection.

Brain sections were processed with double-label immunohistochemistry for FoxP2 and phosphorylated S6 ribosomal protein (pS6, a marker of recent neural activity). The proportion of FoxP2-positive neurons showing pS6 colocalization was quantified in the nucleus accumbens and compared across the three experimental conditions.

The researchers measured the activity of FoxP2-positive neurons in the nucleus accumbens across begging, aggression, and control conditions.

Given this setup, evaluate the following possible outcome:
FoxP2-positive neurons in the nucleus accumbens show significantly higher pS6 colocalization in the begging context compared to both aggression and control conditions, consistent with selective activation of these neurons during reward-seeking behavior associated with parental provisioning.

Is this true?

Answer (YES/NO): NO